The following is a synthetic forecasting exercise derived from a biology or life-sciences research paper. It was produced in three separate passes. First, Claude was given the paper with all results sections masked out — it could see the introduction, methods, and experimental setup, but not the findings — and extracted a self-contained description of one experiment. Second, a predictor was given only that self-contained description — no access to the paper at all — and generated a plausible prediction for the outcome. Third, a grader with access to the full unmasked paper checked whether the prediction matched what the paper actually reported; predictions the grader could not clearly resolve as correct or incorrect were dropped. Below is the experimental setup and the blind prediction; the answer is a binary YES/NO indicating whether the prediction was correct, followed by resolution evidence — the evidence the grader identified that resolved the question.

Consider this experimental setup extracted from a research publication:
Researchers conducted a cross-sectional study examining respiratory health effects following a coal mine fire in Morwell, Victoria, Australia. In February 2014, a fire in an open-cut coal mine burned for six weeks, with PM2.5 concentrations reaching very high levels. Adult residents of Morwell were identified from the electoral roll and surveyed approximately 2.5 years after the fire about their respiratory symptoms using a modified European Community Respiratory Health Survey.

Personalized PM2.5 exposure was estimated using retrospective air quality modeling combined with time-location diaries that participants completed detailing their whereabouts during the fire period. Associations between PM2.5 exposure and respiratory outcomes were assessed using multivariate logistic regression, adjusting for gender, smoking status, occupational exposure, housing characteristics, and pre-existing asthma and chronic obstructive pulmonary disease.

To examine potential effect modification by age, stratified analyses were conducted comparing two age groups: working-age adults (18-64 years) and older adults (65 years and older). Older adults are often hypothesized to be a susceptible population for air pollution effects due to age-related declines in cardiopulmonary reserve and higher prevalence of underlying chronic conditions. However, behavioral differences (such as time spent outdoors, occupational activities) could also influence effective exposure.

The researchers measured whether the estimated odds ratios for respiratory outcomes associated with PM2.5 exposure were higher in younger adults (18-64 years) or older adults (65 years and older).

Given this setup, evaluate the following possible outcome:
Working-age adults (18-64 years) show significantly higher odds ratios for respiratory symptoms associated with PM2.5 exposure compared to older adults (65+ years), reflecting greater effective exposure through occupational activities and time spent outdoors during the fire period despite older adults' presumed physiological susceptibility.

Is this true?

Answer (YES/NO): YES